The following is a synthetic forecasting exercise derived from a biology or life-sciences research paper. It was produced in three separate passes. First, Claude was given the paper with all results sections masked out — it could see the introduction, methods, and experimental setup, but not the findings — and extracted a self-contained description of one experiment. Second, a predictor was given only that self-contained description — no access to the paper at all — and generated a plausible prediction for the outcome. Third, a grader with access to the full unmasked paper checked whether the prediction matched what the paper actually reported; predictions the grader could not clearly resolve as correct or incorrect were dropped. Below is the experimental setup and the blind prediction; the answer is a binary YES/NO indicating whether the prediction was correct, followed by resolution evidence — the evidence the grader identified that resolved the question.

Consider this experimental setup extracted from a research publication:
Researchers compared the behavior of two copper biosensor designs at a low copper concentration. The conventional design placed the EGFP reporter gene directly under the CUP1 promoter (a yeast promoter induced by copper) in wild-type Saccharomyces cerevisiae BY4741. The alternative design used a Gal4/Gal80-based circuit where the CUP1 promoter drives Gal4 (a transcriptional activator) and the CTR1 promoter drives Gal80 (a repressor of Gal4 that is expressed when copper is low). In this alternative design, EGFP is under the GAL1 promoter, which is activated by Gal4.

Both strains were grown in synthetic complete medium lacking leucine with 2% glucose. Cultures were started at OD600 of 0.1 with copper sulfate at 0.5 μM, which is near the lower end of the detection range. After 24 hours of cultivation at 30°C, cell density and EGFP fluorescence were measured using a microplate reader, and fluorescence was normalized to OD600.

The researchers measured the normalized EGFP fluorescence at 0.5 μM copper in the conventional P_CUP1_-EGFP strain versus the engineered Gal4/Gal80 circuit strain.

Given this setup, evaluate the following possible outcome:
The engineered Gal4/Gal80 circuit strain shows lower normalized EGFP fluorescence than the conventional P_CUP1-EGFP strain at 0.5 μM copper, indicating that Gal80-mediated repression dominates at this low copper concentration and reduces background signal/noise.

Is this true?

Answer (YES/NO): YES